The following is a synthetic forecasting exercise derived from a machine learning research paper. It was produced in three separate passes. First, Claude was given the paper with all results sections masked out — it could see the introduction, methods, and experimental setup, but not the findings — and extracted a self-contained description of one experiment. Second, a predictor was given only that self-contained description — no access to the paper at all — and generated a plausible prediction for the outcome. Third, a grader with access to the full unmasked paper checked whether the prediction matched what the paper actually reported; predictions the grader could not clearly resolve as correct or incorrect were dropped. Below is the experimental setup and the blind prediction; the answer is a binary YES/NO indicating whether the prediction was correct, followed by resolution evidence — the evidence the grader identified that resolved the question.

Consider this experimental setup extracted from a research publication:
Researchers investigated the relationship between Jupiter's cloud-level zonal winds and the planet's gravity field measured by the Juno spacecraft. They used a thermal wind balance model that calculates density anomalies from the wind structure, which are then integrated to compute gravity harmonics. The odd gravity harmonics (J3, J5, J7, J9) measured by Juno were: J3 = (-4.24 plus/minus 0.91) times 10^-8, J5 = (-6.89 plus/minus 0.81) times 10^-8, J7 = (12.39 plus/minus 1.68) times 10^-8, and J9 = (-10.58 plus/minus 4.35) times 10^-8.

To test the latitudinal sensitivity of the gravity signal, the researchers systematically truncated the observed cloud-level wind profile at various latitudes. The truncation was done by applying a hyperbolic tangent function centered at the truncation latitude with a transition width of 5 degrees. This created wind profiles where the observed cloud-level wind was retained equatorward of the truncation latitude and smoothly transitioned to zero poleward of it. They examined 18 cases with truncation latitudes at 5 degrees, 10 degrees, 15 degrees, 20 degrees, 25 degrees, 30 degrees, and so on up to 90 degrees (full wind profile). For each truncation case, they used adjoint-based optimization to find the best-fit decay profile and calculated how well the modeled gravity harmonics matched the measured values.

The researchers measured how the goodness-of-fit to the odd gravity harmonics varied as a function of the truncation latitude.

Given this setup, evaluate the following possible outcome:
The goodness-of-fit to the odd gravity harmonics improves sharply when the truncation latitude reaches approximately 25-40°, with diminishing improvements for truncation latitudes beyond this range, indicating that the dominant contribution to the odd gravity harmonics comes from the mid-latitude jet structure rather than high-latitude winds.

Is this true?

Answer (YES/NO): NO